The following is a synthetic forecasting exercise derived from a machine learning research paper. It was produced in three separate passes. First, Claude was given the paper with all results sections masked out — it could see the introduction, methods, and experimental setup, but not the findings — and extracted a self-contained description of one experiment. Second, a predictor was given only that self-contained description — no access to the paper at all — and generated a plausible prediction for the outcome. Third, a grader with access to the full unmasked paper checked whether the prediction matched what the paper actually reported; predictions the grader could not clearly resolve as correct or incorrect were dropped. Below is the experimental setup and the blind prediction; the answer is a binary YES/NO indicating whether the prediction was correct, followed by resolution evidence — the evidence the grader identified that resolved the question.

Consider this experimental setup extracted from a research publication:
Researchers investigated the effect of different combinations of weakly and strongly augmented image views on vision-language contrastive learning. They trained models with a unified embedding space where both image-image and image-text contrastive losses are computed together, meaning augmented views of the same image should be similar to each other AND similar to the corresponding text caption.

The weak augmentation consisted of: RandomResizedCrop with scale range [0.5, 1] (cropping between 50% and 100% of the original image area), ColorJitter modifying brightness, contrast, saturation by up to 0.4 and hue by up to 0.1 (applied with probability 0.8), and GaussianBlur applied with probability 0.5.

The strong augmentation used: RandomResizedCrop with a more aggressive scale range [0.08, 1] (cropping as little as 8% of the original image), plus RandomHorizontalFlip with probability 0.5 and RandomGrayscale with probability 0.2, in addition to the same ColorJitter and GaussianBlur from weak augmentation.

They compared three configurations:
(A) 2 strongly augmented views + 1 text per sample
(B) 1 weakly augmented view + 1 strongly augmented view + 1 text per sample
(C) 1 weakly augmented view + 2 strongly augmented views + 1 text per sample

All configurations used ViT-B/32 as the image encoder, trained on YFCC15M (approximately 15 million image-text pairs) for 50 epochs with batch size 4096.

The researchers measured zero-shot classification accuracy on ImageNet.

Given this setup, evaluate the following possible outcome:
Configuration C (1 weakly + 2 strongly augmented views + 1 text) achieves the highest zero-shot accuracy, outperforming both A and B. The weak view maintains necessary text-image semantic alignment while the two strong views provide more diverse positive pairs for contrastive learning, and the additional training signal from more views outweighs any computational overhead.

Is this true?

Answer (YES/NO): YES